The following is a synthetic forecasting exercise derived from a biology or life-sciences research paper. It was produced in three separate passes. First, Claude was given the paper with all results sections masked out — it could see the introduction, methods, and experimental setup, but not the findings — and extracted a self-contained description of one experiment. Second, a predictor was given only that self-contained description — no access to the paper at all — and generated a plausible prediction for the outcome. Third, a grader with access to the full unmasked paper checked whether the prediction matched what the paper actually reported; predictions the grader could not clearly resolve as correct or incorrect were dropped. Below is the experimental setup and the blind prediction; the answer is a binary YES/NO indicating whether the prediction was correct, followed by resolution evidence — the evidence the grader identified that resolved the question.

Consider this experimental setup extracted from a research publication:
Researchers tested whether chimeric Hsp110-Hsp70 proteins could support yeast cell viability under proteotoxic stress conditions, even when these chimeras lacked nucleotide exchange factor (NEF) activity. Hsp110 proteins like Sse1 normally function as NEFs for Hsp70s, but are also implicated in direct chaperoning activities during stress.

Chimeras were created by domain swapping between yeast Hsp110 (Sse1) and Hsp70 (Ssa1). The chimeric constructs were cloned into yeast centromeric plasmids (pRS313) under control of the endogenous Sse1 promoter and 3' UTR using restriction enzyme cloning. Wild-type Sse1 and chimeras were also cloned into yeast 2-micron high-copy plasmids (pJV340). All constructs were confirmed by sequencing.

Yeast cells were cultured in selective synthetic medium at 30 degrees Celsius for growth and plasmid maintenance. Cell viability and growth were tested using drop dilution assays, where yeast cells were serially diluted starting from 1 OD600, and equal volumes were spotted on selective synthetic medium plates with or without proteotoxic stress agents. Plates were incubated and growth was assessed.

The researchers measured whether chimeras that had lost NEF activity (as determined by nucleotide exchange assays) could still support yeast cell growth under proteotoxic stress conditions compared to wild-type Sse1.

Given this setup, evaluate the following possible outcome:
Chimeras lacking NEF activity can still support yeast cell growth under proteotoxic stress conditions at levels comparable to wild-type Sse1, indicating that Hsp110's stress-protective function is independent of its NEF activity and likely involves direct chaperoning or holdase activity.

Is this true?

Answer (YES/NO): YES